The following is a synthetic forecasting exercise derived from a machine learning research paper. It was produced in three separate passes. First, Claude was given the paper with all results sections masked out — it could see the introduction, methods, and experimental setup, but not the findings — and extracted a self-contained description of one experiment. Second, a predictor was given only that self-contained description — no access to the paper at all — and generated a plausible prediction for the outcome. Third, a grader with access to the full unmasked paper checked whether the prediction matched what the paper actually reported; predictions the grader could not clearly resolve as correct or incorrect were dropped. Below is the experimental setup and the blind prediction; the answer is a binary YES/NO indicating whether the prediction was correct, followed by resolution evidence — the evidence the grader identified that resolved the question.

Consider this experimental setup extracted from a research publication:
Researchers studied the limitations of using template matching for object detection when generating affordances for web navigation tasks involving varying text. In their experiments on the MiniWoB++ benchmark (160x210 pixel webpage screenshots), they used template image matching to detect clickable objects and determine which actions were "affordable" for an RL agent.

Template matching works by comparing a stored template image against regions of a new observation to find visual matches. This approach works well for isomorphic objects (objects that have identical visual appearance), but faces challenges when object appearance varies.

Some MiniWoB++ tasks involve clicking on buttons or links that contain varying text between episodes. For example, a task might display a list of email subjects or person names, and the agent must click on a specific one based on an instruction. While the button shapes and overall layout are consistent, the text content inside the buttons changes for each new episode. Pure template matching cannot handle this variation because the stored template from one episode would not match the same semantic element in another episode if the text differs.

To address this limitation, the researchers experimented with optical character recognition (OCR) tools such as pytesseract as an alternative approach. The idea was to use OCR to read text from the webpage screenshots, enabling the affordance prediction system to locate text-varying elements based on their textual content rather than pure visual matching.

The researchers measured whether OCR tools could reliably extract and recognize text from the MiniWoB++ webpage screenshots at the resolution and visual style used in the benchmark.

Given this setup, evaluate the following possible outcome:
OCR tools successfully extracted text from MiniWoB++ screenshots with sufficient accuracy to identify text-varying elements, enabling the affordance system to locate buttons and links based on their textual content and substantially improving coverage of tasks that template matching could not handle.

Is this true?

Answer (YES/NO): NO